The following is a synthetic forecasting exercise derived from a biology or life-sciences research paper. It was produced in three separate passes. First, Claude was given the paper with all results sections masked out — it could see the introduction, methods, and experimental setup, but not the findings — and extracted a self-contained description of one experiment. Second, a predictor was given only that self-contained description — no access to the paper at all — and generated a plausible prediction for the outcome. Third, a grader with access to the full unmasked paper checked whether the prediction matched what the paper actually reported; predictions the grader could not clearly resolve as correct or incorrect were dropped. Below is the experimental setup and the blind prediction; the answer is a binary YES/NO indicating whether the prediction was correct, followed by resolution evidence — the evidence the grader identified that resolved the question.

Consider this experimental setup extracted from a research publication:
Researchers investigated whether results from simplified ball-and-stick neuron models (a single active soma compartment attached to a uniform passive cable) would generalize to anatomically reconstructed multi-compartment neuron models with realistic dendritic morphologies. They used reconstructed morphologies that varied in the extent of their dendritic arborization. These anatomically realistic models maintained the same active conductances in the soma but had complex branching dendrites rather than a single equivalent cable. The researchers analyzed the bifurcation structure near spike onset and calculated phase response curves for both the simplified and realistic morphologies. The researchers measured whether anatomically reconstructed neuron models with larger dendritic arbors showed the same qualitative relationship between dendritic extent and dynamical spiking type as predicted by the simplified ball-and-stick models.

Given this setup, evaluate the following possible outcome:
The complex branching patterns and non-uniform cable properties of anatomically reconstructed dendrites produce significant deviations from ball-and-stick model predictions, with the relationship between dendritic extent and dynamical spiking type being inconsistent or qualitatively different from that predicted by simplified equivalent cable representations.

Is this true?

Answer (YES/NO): NO